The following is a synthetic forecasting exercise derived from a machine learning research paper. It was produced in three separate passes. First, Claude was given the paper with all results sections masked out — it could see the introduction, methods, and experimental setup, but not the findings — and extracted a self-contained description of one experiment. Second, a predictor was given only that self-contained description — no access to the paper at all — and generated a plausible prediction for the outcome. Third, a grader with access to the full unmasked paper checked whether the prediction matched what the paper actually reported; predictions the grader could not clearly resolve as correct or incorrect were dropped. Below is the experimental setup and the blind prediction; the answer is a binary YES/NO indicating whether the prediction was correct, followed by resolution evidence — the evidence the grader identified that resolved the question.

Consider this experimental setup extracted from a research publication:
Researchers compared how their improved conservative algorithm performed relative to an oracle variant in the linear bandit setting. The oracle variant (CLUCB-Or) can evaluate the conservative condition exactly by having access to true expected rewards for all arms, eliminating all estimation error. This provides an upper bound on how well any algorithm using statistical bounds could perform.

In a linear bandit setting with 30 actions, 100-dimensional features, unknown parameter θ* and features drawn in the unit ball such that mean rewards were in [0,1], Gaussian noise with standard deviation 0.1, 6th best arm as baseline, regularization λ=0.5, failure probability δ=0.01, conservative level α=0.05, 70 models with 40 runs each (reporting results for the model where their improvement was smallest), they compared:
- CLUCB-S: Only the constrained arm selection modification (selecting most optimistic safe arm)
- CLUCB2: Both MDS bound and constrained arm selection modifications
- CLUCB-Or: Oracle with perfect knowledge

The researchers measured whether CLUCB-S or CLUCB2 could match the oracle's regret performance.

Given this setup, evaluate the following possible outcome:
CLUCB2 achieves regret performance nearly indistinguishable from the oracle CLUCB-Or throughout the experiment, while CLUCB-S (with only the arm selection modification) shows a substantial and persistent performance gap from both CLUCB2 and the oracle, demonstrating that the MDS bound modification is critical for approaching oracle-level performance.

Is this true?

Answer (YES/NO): NO